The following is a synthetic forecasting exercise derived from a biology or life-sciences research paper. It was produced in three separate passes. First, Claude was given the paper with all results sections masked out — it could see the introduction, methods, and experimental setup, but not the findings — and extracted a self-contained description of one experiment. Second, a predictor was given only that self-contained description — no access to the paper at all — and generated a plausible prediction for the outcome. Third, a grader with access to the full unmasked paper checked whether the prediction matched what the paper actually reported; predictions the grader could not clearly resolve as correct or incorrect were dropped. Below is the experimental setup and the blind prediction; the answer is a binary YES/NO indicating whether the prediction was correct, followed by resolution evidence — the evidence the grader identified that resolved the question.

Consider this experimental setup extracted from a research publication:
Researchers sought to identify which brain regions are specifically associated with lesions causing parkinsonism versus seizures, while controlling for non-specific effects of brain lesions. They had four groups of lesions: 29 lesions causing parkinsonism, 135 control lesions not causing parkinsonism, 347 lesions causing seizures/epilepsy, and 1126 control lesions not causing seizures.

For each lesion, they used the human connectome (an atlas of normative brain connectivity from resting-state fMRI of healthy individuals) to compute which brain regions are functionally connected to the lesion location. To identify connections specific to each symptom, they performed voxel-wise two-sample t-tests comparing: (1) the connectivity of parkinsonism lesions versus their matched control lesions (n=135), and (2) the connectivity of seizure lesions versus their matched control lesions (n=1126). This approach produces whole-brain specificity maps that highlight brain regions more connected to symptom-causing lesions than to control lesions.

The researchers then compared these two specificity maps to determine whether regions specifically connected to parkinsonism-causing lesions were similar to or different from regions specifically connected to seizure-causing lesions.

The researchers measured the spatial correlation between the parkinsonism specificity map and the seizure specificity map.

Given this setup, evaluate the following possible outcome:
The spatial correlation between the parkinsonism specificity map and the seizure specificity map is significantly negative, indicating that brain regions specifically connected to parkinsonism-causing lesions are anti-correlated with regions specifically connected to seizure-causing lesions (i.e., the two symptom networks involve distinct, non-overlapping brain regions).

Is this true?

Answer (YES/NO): YES